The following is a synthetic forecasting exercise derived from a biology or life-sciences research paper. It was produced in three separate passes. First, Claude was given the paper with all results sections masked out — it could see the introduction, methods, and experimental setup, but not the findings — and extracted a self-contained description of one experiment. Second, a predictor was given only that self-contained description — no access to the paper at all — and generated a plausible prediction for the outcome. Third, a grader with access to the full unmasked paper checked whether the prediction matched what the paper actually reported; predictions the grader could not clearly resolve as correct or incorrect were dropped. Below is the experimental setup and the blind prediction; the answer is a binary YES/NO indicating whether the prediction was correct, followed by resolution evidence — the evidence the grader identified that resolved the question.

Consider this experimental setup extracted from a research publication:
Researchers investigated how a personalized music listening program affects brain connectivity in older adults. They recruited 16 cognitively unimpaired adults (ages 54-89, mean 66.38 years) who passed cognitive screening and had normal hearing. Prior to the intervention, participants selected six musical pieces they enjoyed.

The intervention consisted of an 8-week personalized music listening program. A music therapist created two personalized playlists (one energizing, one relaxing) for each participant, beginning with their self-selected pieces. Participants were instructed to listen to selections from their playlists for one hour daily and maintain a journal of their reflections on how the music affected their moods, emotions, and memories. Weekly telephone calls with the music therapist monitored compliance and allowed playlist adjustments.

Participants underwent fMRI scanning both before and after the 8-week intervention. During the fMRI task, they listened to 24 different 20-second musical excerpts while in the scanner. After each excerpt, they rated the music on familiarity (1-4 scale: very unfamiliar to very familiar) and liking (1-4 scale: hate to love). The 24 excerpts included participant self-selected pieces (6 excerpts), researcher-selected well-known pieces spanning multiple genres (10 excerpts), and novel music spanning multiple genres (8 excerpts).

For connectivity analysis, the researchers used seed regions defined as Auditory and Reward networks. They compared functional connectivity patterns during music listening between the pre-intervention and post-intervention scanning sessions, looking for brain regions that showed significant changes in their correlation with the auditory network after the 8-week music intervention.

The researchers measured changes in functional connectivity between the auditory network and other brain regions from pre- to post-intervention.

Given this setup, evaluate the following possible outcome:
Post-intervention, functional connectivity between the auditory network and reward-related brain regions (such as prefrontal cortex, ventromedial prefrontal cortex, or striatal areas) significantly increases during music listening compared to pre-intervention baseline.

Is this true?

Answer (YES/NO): YES